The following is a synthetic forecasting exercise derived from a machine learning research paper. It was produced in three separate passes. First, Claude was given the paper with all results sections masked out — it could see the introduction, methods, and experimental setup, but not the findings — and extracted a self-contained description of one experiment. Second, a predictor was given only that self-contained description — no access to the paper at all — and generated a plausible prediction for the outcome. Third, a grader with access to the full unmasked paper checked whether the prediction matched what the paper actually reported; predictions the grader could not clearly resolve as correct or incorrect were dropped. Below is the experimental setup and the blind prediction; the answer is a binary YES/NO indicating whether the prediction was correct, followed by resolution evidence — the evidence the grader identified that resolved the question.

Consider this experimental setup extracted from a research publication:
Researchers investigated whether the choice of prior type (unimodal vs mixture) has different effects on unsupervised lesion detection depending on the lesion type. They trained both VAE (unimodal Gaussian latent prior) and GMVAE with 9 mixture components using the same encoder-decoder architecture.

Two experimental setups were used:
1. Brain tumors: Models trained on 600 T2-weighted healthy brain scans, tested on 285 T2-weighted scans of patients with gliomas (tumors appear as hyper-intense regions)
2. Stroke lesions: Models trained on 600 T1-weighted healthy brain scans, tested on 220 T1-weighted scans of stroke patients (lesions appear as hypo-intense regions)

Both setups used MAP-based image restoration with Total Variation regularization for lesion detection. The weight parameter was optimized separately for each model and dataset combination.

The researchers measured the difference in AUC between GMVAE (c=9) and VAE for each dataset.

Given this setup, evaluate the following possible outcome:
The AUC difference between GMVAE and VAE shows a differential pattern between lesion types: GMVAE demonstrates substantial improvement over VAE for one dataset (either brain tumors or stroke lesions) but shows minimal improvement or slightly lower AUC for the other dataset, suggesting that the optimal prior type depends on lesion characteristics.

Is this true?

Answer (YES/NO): NO